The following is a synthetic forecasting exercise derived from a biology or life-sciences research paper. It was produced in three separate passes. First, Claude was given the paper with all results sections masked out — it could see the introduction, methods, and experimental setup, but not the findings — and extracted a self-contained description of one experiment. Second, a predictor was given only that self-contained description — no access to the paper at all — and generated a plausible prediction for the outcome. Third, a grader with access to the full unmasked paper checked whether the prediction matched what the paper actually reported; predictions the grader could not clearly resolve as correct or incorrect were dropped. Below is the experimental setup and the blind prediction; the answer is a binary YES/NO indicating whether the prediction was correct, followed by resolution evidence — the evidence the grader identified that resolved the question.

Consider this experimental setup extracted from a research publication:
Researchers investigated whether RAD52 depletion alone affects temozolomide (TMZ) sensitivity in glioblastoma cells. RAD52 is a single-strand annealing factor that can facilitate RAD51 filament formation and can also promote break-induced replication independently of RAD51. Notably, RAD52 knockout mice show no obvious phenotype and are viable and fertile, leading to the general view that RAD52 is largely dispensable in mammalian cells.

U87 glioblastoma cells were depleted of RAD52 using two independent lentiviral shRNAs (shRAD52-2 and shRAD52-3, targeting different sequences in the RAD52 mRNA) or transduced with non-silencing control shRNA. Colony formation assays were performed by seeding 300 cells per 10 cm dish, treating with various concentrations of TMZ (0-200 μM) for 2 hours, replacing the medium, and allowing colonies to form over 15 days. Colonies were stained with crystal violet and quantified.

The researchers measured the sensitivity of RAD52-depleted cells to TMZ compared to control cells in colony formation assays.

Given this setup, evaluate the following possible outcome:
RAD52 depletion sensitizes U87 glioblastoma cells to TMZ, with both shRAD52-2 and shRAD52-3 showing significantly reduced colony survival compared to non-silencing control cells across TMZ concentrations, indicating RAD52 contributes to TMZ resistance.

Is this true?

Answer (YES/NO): YES